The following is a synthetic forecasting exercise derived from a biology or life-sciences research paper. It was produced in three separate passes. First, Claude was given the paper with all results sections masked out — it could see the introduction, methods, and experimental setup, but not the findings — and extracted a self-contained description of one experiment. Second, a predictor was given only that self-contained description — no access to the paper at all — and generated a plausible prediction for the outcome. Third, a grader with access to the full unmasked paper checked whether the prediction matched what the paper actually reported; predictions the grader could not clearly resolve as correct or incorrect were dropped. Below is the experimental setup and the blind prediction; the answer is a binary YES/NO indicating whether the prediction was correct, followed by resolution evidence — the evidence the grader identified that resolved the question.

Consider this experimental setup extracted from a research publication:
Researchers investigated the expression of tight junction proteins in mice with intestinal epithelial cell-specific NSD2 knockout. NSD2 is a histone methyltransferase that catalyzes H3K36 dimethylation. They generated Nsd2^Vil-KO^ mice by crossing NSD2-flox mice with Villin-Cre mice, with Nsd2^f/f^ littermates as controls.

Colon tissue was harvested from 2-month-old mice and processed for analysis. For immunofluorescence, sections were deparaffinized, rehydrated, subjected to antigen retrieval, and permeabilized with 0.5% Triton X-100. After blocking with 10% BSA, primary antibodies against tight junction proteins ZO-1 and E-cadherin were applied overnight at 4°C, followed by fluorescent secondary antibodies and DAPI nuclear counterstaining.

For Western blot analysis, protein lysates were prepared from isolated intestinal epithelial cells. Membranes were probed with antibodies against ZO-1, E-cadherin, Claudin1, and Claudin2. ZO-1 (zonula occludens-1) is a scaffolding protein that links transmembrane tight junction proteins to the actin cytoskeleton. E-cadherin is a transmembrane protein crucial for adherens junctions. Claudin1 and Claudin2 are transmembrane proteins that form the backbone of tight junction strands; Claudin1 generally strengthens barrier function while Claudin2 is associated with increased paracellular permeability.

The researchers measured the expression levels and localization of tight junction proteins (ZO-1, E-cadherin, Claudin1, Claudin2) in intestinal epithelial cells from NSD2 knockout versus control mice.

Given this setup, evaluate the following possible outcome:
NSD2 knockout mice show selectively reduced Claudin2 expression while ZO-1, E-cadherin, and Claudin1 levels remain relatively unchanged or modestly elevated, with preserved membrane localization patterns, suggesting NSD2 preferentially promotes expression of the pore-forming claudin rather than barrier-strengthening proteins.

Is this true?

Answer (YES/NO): NO